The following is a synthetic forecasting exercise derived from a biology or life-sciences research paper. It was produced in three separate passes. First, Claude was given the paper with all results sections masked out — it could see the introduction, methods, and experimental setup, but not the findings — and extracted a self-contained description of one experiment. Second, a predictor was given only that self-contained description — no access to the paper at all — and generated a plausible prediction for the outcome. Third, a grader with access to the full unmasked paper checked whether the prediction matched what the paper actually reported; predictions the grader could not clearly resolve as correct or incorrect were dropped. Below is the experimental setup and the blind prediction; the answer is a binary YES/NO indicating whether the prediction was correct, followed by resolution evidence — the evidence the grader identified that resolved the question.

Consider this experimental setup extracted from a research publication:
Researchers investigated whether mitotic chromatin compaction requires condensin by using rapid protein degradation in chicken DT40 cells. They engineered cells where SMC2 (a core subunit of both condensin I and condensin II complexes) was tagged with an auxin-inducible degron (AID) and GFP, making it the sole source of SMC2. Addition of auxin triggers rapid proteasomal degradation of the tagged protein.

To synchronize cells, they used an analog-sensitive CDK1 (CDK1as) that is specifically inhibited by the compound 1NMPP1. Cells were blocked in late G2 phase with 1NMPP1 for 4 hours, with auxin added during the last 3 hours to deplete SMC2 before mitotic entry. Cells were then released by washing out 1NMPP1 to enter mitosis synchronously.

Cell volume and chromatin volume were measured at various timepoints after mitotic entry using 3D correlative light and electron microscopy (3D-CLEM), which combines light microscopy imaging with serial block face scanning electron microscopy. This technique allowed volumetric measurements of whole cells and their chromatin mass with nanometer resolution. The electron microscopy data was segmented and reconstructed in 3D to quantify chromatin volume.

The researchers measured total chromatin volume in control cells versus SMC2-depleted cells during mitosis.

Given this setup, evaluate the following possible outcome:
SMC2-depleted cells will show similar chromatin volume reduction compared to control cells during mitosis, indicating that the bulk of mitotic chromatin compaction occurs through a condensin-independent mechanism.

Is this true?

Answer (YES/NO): YES